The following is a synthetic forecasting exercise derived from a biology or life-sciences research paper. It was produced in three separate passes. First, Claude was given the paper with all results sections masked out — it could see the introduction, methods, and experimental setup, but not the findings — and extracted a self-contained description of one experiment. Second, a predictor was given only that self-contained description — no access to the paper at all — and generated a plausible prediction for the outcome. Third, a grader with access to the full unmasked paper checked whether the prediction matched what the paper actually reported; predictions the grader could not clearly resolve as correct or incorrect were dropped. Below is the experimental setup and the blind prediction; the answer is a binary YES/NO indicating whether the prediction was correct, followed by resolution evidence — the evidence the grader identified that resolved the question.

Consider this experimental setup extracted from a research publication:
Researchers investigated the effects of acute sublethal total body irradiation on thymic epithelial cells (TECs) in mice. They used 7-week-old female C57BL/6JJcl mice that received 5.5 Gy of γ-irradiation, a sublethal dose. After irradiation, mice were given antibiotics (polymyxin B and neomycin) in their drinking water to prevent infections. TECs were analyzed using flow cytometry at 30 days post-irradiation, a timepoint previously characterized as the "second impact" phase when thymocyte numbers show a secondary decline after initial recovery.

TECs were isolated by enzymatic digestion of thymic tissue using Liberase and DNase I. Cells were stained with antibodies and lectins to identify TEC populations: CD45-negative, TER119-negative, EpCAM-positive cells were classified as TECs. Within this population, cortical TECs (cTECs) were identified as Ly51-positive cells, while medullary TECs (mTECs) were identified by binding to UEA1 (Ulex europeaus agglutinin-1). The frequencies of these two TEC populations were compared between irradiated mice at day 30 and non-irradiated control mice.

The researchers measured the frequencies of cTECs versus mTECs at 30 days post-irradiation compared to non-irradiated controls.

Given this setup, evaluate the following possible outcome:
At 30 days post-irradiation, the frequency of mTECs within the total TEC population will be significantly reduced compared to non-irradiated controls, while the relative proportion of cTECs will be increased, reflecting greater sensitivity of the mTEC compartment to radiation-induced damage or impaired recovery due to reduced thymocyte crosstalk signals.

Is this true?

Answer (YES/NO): YES